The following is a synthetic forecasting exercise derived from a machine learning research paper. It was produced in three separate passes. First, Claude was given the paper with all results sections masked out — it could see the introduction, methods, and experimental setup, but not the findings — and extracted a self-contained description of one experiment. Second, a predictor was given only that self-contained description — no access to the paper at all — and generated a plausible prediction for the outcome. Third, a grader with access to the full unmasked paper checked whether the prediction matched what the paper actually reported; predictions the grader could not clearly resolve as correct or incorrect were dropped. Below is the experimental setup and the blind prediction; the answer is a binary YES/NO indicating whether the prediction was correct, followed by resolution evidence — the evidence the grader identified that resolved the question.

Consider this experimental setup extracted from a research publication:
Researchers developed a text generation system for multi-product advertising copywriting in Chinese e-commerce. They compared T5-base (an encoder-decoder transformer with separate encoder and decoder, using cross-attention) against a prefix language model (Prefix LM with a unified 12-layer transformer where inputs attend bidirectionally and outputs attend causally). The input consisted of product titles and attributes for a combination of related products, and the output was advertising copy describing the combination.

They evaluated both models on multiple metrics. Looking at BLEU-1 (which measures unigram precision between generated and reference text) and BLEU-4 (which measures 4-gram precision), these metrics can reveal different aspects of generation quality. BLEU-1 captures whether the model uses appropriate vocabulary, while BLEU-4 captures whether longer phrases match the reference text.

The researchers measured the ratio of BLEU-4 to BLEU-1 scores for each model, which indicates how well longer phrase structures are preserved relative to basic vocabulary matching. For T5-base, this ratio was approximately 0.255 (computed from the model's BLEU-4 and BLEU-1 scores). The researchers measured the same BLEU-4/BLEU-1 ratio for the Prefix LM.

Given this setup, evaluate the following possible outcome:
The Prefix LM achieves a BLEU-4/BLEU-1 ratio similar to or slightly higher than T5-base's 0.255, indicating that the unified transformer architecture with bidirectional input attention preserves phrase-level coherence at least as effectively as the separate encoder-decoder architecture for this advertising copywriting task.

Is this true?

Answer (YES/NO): NO